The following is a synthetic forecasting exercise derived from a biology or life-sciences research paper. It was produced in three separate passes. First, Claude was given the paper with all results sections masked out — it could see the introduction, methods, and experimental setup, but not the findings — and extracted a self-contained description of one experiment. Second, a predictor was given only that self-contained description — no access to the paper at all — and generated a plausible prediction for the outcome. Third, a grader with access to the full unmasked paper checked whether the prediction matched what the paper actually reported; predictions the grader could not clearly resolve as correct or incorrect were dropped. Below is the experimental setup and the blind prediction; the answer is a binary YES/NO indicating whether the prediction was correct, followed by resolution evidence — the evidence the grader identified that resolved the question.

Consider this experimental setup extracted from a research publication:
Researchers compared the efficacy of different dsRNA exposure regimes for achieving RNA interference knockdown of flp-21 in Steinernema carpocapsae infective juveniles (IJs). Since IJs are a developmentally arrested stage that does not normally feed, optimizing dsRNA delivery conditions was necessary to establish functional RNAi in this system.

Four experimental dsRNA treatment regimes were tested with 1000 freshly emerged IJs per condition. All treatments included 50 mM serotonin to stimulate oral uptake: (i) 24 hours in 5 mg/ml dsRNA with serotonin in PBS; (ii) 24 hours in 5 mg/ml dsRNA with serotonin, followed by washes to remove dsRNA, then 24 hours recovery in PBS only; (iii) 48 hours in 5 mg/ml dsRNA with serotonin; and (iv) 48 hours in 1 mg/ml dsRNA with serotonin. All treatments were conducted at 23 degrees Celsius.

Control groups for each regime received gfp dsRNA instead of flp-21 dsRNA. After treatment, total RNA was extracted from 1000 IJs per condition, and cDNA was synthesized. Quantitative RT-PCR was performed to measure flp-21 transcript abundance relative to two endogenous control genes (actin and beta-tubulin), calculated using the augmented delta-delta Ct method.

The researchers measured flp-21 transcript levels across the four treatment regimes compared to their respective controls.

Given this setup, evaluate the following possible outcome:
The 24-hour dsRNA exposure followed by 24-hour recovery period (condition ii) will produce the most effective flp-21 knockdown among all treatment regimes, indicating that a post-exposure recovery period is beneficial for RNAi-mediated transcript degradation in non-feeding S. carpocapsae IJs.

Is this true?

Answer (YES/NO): NO